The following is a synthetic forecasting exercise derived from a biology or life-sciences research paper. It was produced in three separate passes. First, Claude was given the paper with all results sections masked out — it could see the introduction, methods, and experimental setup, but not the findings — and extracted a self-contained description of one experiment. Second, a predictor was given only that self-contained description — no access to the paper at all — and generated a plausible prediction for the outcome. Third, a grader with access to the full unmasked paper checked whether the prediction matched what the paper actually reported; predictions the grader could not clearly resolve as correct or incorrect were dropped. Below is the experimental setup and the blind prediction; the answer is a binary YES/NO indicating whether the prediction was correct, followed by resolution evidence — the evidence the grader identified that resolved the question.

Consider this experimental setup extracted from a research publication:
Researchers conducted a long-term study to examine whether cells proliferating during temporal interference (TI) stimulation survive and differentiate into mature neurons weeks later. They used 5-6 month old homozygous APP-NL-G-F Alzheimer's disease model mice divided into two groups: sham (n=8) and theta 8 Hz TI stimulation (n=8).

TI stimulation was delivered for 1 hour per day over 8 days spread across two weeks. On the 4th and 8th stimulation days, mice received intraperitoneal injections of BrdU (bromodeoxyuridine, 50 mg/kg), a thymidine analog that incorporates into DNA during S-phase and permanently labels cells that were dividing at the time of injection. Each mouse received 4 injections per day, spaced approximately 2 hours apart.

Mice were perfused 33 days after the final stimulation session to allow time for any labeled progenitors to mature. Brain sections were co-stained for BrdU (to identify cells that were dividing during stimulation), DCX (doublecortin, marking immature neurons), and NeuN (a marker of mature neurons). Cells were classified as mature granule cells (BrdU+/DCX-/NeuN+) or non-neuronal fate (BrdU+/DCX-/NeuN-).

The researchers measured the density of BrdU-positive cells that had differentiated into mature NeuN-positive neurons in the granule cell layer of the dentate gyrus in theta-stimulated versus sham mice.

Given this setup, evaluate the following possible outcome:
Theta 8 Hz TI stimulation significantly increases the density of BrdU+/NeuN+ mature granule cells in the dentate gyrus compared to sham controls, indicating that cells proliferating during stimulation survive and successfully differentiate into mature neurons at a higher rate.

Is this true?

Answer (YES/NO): NO